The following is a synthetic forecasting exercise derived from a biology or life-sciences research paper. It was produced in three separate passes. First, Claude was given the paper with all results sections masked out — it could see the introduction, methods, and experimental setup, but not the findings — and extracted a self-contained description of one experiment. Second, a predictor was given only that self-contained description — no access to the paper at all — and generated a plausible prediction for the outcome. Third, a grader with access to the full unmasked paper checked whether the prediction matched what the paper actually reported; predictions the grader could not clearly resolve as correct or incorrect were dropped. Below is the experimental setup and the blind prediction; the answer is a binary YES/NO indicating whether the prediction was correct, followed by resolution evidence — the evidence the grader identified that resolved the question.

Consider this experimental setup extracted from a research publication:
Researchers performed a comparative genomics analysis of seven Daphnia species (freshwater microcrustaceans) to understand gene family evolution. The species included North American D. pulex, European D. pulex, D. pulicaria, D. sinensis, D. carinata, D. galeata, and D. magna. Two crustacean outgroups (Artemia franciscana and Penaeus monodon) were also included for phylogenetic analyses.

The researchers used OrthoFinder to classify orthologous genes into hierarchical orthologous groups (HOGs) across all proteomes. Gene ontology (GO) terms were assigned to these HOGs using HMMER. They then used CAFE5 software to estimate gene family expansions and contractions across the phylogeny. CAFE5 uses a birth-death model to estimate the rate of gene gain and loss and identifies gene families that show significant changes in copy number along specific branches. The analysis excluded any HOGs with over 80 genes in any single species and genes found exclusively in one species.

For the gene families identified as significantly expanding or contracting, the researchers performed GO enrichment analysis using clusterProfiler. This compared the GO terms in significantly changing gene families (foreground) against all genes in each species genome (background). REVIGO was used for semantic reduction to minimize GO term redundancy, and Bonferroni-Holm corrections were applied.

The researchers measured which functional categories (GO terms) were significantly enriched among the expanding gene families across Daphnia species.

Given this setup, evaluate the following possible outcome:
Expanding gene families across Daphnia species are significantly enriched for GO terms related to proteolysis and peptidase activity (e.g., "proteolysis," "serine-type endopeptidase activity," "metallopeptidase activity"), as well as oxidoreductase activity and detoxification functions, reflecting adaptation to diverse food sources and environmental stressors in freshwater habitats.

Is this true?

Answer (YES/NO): NO